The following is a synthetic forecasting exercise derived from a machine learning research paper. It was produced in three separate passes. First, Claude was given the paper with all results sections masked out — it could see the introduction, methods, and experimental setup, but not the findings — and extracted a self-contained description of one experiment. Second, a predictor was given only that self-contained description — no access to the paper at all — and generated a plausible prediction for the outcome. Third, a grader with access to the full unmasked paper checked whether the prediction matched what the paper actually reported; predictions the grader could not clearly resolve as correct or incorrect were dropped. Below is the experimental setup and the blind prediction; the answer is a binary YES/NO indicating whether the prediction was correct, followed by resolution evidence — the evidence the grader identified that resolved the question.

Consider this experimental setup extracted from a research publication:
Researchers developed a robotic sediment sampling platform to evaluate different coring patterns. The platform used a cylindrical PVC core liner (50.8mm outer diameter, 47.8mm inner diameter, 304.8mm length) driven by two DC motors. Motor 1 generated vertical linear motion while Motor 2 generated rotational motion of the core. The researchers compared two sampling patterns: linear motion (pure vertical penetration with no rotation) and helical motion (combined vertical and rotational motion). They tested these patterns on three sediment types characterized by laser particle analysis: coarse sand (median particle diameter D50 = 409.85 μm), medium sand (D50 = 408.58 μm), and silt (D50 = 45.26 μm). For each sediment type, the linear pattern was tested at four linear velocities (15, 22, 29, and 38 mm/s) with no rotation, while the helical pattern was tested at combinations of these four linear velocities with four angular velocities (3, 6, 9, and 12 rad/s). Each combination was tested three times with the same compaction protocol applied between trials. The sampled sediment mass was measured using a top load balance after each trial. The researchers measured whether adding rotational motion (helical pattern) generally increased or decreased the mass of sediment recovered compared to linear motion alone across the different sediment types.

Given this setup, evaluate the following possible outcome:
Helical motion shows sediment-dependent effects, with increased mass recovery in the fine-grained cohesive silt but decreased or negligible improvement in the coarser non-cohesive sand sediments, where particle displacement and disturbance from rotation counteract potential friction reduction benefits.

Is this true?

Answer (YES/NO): NO